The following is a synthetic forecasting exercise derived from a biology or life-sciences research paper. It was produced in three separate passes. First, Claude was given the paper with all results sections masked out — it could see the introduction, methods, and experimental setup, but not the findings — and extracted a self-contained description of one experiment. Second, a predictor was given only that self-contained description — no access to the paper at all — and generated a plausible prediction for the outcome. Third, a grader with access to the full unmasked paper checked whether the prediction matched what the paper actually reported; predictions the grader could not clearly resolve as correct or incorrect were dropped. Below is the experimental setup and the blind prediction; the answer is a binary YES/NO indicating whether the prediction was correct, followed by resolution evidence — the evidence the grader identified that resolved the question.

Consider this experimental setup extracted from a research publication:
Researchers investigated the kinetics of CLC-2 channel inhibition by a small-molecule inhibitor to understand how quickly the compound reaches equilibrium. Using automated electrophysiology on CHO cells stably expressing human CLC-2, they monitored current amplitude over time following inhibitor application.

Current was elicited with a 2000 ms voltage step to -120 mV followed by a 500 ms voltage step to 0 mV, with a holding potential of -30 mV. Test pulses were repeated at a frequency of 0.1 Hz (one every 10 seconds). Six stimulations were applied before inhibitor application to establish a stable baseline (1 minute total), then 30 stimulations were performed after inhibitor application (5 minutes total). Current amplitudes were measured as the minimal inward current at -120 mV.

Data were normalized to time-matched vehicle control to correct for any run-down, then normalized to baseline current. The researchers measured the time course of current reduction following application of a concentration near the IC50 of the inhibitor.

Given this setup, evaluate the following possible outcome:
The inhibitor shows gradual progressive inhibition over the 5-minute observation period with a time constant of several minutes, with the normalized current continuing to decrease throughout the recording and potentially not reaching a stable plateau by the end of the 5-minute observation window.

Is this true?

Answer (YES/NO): NO